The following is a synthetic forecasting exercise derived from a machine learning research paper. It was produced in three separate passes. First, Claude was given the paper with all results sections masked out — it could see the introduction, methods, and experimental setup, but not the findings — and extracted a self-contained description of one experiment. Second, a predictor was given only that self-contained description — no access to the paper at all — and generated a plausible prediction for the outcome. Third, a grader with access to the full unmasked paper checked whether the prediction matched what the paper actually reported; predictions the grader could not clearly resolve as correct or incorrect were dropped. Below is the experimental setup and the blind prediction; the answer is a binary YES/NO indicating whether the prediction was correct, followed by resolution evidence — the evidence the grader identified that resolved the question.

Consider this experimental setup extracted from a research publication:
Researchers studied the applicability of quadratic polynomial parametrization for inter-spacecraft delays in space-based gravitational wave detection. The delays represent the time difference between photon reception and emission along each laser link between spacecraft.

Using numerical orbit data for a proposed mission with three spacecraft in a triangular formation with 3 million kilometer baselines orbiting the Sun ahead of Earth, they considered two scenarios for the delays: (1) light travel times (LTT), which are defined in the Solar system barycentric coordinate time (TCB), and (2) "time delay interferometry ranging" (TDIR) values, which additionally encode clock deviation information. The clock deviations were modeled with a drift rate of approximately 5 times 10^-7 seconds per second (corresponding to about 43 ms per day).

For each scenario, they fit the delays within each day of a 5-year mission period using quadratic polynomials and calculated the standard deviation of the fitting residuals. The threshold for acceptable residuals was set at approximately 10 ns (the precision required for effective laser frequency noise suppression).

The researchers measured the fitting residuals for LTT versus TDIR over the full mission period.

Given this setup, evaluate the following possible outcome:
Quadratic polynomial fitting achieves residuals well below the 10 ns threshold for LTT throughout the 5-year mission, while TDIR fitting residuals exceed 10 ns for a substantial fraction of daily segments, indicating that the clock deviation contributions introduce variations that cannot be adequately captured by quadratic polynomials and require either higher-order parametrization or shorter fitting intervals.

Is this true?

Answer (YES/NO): NO